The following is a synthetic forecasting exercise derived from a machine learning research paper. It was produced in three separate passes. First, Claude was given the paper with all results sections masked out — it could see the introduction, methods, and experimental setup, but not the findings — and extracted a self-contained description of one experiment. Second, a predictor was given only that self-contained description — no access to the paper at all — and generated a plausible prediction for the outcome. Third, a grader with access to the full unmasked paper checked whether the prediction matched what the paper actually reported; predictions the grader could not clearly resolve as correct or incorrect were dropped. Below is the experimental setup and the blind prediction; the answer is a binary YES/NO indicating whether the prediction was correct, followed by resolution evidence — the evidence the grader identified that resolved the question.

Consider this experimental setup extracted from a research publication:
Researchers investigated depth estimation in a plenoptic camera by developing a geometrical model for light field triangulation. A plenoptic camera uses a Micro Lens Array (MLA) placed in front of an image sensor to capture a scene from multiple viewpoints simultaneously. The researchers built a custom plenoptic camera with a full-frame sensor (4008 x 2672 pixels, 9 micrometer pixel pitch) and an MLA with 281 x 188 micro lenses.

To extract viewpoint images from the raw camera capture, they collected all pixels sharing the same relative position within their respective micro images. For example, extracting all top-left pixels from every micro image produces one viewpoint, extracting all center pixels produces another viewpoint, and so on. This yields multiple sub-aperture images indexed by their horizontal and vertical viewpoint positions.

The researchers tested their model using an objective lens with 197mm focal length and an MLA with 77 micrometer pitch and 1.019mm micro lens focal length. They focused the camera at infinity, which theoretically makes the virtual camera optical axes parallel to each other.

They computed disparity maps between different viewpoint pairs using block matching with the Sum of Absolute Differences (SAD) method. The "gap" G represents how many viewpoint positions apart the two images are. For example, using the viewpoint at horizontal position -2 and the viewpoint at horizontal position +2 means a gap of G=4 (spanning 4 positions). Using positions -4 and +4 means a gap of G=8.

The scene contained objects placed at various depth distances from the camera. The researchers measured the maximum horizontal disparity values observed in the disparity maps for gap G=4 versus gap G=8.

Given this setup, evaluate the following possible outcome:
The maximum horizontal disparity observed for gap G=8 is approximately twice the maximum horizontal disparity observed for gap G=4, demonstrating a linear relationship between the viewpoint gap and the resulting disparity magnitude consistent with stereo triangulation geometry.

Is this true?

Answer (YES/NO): NO